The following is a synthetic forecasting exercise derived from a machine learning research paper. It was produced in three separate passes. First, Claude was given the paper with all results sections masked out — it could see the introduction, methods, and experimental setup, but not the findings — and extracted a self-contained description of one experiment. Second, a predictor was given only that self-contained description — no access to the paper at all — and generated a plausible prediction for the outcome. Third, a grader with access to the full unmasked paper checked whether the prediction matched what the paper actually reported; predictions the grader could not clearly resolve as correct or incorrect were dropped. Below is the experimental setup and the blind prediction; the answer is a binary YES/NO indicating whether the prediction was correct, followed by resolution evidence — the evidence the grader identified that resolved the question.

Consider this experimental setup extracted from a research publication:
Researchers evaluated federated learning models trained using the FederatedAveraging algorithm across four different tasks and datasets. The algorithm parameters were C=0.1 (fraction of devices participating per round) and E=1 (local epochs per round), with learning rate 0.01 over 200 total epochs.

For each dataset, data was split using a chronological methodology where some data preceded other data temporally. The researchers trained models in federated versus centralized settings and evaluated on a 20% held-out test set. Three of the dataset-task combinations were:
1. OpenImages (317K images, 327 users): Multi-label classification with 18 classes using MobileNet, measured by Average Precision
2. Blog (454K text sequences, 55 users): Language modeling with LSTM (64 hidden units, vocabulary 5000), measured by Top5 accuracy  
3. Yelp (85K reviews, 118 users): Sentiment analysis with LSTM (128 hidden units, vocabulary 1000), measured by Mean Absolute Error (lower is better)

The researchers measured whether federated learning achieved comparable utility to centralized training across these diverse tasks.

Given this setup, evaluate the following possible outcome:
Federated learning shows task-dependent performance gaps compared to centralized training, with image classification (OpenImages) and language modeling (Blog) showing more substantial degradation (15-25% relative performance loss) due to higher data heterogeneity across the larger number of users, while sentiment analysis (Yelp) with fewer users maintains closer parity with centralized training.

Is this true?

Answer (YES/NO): NO